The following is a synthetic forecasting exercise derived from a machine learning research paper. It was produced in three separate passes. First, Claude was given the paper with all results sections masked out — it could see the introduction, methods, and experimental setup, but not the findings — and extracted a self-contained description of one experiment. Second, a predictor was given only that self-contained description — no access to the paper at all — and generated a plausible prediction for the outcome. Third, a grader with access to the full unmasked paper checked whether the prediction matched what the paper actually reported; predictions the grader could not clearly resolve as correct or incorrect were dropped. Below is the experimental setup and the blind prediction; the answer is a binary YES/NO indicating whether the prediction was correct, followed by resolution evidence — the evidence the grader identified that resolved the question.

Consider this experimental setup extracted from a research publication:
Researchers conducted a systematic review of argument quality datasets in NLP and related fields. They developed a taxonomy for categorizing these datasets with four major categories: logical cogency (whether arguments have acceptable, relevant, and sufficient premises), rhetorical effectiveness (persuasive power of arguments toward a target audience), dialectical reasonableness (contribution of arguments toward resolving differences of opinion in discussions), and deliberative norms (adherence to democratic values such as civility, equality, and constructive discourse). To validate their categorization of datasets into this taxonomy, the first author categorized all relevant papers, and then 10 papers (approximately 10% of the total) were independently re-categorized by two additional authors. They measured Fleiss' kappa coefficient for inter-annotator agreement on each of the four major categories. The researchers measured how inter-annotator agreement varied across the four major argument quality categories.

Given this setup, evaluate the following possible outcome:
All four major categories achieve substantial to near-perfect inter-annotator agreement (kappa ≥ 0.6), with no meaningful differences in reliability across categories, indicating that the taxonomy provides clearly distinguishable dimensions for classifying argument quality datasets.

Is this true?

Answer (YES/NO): NO